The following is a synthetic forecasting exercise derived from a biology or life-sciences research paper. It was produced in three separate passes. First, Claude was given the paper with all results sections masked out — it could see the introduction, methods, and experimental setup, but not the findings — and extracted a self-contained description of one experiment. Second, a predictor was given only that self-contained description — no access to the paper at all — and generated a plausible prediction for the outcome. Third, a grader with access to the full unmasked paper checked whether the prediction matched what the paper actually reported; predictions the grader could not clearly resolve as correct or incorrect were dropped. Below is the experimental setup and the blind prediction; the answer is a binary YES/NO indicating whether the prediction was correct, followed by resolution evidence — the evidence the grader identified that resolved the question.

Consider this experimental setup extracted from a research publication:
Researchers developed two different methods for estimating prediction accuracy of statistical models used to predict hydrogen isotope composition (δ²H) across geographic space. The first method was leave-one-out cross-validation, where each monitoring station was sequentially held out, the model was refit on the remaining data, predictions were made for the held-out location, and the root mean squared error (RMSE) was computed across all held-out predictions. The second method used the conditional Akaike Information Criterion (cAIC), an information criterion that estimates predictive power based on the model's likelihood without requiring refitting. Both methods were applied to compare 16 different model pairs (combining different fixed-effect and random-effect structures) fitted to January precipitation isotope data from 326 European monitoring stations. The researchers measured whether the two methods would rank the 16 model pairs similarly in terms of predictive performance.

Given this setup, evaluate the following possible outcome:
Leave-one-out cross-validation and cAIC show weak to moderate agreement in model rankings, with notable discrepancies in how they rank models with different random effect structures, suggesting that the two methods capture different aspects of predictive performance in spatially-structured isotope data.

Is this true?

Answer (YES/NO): NO